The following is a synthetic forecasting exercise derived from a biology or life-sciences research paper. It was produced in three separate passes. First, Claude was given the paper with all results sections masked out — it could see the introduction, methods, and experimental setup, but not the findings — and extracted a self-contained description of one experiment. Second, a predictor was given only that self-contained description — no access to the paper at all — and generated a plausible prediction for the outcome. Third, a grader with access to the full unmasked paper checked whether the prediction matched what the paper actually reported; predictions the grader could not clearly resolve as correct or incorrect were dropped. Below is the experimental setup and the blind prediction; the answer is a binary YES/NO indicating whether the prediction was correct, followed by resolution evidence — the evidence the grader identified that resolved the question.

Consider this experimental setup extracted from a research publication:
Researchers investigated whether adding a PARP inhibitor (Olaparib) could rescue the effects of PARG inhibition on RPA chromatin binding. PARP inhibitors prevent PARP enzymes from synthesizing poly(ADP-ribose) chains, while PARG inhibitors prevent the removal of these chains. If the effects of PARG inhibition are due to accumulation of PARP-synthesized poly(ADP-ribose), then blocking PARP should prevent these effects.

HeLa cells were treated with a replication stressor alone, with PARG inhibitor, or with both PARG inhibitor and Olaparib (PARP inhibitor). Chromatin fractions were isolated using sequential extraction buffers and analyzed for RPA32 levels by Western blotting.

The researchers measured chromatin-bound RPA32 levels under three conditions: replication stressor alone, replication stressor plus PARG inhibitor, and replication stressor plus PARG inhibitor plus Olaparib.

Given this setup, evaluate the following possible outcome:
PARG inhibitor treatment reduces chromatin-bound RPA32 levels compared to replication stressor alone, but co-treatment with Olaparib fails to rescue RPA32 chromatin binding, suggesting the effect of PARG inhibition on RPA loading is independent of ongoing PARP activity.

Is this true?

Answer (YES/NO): NO